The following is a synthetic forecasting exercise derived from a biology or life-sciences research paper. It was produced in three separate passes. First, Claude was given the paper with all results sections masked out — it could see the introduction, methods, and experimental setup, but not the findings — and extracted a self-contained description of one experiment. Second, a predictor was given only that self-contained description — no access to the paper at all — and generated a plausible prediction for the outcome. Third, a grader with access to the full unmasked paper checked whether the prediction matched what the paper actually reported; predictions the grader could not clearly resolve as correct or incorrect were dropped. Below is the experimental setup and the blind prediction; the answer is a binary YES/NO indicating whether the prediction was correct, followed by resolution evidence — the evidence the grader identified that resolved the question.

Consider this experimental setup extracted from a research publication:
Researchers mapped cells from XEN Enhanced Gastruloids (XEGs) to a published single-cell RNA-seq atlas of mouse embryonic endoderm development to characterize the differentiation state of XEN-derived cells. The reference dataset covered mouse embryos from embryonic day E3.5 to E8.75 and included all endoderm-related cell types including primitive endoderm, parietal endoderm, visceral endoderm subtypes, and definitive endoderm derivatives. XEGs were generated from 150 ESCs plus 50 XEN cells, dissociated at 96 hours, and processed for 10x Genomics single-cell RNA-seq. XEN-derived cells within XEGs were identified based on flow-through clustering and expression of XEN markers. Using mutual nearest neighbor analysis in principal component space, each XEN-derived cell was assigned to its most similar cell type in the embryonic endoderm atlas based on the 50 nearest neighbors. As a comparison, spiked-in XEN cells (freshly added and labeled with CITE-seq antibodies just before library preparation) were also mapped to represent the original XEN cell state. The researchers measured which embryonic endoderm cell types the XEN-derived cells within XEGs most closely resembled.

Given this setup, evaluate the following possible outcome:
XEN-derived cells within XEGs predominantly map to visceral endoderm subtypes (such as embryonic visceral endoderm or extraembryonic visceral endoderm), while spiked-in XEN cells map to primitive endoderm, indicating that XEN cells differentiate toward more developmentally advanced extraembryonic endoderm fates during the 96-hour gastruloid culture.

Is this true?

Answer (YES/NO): NO